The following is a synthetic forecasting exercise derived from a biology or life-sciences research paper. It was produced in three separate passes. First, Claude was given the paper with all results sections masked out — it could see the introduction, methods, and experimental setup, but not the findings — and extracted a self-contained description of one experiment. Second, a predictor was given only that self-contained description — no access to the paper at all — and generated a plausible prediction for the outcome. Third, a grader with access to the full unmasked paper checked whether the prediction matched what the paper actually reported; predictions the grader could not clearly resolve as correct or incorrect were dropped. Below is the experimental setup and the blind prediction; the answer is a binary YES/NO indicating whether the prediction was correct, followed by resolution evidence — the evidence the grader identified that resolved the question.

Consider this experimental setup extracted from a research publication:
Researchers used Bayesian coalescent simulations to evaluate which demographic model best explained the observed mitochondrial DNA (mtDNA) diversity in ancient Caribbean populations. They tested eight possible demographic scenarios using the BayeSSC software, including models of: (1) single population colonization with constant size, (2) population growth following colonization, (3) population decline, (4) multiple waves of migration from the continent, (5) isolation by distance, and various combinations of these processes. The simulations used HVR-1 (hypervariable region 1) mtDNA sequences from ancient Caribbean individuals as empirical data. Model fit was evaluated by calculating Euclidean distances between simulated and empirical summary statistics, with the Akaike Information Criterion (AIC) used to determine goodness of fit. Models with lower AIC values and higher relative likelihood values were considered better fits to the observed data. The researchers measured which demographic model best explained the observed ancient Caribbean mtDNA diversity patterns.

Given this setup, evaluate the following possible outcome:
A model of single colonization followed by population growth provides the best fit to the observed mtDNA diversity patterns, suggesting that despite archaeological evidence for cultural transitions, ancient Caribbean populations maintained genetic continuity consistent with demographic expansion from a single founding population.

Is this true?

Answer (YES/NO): NO